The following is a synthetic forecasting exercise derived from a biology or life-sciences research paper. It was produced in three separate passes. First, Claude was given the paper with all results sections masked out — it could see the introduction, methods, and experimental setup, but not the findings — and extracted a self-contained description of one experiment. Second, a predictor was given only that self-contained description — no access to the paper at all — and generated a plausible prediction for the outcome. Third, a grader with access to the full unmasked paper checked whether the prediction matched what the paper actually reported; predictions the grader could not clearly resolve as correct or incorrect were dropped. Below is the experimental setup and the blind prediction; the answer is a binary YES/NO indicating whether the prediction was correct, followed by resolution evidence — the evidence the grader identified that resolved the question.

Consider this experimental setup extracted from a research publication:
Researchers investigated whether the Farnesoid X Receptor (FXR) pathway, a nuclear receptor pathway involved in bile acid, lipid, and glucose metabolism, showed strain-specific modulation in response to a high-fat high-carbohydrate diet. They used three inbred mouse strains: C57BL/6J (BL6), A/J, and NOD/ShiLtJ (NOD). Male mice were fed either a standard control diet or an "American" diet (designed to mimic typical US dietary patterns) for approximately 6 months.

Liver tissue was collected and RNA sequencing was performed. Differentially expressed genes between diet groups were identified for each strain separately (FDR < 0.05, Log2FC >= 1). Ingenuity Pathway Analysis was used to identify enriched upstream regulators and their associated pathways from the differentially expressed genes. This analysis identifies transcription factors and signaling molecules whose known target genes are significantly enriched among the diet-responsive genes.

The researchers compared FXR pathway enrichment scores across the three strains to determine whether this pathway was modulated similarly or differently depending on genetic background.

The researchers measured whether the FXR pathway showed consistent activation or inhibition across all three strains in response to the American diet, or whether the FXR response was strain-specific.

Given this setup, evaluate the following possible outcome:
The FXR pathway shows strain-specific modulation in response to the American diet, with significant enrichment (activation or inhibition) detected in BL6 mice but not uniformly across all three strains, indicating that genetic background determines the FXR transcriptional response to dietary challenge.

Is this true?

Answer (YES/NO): YES